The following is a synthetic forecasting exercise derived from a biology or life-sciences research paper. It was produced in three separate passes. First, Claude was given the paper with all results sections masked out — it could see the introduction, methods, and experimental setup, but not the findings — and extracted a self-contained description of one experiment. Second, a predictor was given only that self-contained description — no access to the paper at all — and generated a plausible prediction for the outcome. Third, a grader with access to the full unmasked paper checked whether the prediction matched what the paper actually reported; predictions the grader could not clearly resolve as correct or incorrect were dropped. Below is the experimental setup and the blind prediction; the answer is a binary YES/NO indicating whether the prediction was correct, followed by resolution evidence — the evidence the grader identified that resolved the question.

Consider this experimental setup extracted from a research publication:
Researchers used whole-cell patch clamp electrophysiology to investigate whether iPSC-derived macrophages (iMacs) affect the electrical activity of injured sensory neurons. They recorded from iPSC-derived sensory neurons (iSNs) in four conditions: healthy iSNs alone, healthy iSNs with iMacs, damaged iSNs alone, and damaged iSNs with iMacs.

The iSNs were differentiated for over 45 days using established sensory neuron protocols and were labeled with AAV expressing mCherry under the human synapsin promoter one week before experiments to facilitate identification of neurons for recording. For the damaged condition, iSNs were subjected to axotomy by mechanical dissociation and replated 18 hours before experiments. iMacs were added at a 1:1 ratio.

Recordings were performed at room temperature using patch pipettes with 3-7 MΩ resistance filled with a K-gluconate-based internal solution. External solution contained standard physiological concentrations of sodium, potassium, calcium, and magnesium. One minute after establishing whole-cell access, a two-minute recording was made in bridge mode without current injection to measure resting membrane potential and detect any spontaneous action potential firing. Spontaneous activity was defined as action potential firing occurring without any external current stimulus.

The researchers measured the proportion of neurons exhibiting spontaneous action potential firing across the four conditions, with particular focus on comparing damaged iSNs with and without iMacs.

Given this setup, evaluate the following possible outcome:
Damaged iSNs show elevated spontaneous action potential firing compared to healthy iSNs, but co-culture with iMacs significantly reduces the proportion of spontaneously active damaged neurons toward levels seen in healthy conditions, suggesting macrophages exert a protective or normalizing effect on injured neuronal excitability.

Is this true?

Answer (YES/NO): NO